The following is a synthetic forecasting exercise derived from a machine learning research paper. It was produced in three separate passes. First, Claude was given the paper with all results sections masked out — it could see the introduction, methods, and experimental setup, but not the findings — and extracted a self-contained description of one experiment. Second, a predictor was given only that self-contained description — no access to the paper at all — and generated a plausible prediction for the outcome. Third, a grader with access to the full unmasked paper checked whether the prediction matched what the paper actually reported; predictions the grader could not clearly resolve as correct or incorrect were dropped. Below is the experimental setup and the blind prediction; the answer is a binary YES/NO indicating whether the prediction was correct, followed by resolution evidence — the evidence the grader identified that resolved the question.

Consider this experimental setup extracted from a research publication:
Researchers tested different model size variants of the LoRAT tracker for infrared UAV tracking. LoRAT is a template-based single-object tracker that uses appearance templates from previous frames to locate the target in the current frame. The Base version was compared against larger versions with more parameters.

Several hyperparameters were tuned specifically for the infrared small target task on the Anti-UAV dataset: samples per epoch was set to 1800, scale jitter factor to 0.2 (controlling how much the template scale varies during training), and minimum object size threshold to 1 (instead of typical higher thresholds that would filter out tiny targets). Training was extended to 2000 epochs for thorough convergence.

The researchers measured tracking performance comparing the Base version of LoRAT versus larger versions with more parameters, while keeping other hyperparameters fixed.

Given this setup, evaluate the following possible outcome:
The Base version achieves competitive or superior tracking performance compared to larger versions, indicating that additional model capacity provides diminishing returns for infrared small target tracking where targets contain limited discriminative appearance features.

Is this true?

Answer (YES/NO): YES